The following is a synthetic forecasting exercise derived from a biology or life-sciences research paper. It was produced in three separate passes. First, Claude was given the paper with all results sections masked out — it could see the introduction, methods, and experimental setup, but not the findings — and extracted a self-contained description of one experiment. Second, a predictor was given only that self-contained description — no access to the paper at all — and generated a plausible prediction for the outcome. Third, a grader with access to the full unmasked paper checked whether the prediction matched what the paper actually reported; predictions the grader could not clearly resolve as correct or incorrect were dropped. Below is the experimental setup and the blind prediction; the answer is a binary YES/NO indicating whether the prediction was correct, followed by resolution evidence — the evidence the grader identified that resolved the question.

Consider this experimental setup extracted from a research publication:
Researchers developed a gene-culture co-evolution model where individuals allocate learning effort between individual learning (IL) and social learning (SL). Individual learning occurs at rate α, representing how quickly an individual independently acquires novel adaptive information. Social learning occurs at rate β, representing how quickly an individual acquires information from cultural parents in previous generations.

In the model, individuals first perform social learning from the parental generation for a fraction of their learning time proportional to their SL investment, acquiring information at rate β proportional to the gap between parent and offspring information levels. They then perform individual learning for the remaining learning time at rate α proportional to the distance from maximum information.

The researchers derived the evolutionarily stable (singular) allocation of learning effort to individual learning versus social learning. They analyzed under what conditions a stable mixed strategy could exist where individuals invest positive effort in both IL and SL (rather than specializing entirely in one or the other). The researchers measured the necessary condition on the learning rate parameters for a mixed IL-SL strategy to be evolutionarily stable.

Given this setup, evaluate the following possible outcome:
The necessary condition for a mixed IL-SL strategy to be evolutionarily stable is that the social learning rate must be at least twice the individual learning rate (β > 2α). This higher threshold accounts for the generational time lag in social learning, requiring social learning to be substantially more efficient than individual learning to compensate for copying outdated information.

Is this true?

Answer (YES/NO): NO